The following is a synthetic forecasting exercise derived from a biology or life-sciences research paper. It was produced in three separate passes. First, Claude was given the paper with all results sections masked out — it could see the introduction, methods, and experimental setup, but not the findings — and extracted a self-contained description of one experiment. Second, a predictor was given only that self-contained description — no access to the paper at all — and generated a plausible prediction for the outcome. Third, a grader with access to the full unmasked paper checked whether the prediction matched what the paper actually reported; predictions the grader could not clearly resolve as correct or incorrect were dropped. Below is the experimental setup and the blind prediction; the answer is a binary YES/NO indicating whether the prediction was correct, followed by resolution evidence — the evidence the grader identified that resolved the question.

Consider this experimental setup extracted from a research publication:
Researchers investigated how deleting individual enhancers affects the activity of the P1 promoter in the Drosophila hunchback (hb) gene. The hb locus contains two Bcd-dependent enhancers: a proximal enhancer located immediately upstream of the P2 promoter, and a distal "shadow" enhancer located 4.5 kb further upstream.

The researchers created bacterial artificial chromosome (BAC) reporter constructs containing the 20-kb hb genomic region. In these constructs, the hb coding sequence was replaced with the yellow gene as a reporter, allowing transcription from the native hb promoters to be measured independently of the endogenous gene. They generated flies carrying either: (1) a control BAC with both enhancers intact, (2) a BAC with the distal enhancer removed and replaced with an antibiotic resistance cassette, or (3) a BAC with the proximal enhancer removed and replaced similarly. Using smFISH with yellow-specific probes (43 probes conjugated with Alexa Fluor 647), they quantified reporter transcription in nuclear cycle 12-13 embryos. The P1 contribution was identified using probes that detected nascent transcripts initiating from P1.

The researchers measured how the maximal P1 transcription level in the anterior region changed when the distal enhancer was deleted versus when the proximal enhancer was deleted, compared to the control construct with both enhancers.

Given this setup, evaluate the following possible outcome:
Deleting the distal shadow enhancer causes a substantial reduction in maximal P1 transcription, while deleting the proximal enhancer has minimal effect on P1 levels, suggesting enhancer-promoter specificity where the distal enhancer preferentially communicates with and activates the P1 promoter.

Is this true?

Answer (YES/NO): NO